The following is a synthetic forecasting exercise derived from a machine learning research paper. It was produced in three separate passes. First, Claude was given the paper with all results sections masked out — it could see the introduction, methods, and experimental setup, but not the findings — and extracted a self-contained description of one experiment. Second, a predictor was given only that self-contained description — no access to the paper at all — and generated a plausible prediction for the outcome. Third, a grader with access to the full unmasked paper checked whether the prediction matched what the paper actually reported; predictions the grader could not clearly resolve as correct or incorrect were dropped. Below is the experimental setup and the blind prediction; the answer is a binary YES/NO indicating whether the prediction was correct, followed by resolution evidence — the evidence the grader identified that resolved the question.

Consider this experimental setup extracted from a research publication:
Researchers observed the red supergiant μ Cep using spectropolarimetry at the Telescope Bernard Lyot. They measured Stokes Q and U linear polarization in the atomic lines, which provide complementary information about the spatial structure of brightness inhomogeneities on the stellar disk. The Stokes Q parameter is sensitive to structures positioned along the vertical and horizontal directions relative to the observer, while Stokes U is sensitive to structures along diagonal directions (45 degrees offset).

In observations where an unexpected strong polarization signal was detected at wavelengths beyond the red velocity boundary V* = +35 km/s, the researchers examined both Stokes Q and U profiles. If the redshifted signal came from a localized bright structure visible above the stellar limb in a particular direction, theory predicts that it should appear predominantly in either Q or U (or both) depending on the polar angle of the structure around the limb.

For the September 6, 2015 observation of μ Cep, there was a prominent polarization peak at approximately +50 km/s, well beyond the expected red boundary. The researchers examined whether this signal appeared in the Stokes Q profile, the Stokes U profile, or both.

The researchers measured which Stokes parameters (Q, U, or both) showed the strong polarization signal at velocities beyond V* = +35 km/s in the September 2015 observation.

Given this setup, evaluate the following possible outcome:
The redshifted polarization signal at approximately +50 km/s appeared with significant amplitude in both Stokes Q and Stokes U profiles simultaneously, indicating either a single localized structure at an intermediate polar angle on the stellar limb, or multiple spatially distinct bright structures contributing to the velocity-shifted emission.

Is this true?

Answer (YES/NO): NO